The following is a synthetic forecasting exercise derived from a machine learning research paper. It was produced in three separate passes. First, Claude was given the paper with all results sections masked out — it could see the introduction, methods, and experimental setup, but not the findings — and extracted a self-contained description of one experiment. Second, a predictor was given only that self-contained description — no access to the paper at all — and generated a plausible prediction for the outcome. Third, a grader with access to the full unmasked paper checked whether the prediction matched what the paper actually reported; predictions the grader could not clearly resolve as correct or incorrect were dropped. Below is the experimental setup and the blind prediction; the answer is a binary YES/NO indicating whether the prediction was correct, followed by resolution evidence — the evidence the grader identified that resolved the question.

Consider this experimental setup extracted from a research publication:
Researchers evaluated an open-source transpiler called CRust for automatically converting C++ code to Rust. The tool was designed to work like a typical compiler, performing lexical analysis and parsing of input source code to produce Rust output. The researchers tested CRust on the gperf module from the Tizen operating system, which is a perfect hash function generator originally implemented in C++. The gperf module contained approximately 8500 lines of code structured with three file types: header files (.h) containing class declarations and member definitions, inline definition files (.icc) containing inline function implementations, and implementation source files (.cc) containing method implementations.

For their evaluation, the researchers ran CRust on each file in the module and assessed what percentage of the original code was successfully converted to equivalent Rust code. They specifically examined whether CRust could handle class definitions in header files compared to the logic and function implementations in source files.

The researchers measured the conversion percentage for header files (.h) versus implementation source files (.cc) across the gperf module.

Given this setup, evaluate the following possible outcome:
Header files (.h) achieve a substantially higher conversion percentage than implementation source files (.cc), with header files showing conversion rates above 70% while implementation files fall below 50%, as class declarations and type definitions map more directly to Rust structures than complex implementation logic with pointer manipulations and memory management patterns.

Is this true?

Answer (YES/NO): NO